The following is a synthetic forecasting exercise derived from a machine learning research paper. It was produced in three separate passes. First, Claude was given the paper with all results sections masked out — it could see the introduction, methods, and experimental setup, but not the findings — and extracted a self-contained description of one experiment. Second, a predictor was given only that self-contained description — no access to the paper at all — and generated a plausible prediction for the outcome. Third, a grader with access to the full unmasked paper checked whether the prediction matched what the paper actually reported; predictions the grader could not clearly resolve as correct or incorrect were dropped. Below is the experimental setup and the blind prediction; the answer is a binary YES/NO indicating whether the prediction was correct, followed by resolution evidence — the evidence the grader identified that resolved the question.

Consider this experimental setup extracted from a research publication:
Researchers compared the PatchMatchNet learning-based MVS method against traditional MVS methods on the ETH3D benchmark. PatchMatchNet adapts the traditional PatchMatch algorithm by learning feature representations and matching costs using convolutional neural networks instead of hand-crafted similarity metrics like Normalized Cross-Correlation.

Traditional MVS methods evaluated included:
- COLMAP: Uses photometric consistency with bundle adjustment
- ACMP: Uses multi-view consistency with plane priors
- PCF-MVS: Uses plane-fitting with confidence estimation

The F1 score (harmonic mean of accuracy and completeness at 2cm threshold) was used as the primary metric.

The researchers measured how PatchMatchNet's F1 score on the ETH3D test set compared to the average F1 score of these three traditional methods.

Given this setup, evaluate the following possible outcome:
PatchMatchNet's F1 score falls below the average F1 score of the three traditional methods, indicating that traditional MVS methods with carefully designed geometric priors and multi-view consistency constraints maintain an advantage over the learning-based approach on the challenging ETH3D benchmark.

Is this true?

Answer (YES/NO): YES